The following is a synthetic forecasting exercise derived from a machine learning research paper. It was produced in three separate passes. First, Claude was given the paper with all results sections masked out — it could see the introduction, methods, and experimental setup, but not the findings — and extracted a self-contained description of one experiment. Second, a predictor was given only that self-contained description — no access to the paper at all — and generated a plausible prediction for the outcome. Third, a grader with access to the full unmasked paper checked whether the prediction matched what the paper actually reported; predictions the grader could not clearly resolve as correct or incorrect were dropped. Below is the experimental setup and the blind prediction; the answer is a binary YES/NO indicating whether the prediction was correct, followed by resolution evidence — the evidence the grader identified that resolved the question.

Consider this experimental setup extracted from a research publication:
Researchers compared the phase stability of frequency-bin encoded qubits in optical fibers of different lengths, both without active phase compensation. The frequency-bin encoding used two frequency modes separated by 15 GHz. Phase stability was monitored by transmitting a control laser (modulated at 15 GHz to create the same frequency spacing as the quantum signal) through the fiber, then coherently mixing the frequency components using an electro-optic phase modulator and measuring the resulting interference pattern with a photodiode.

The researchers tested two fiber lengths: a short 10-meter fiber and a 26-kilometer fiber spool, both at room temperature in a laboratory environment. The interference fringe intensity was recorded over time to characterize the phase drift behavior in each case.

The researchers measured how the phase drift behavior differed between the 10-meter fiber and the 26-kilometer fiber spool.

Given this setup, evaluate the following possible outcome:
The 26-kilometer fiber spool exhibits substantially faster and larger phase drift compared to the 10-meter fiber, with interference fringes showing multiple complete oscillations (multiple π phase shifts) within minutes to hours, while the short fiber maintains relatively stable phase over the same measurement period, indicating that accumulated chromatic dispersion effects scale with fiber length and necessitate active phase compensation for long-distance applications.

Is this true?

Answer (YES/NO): NO